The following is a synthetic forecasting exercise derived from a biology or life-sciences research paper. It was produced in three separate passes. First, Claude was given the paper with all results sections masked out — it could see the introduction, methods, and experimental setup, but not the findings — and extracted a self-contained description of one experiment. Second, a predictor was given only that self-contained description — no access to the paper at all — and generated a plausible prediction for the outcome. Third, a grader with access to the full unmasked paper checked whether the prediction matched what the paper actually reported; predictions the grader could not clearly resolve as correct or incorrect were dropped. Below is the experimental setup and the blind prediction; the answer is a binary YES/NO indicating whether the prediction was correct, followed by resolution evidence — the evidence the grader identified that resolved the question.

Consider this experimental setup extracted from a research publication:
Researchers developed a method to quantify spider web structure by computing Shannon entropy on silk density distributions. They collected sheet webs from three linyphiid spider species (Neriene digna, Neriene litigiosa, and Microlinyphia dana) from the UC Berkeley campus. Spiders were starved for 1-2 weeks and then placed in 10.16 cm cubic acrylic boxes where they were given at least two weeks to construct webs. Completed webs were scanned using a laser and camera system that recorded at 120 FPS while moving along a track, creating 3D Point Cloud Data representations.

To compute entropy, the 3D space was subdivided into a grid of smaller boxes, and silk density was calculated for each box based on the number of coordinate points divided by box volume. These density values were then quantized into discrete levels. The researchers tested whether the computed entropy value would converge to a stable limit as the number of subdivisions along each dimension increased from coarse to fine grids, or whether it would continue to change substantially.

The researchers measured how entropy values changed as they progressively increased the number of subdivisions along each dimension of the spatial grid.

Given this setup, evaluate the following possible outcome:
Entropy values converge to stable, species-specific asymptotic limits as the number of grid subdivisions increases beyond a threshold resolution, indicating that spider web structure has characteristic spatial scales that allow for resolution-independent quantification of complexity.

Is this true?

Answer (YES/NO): NO